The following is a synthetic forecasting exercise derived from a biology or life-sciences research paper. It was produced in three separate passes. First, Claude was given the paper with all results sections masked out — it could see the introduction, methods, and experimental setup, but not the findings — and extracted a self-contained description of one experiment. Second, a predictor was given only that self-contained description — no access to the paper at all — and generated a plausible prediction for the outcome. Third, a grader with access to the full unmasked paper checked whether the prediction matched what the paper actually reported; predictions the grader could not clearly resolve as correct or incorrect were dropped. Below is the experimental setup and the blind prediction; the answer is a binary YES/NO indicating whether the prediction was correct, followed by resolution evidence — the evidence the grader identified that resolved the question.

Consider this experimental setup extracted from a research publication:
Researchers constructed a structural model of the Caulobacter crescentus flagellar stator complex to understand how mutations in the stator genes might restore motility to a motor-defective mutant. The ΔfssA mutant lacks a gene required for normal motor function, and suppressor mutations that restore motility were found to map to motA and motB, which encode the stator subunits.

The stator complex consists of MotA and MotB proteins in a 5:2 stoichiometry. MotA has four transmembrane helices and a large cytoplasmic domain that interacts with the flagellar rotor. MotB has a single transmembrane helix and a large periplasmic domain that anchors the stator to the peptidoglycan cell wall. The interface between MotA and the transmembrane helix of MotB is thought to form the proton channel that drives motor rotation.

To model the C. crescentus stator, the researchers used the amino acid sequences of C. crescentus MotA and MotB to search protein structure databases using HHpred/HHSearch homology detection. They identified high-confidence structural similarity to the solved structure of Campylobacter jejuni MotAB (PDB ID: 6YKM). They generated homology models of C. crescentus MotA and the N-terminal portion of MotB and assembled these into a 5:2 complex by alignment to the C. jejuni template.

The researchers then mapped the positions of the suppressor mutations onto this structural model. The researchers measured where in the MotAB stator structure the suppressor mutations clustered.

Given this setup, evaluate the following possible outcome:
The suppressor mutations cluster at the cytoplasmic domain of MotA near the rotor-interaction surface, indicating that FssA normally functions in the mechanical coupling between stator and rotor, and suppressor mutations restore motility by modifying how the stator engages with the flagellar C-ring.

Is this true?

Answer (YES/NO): NO